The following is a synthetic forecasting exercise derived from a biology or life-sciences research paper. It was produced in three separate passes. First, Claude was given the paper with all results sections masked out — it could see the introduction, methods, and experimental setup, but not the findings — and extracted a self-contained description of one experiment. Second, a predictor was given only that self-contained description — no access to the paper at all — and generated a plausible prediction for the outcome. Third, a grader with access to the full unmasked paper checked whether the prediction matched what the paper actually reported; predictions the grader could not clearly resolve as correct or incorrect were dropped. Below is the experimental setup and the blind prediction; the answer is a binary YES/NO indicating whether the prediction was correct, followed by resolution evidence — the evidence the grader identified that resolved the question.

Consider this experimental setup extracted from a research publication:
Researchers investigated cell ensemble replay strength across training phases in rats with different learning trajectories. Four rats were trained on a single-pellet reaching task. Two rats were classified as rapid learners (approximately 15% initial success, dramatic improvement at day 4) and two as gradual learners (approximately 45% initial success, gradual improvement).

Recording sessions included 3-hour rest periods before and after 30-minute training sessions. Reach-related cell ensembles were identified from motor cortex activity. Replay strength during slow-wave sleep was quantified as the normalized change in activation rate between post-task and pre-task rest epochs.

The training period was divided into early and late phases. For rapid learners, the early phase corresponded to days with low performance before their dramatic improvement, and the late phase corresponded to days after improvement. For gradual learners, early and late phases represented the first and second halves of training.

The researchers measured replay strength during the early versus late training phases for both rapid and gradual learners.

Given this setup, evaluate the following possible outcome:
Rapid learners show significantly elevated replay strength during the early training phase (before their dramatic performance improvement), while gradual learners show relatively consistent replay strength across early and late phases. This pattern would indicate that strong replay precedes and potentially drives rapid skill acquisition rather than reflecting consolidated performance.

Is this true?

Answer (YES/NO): NO